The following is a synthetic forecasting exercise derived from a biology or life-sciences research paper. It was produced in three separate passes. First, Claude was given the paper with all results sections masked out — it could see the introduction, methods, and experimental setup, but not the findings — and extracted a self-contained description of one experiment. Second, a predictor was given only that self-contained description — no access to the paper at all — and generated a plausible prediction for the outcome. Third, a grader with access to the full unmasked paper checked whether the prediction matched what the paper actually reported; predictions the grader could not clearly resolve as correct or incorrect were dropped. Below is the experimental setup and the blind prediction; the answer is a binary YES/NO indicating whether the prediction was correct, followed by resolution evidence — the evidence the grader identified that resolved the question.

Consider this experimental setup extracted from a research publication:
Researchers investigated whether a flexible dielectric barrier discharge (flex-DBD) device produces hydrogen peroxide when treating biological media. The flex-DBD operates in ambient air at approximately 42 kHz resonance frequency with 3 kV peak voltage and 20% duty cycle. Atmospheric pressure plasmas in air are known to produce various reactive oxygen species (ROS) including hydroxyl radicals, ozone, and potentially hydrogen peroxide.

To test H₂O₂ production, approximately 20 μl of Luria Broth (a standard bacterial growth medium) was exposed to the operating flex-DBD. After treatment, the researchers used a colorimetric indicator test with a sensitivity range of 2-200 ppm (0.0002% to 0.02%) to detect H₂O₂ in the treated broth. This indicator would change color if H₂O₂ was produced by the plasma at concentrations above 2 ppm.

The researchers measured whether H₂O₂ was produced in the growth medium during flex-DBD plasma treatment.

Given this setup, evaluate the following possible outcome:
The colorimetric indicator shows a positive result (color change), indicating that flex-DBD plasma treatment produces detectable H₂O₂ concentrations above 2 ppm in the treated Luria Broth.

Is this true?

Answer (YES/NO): YES